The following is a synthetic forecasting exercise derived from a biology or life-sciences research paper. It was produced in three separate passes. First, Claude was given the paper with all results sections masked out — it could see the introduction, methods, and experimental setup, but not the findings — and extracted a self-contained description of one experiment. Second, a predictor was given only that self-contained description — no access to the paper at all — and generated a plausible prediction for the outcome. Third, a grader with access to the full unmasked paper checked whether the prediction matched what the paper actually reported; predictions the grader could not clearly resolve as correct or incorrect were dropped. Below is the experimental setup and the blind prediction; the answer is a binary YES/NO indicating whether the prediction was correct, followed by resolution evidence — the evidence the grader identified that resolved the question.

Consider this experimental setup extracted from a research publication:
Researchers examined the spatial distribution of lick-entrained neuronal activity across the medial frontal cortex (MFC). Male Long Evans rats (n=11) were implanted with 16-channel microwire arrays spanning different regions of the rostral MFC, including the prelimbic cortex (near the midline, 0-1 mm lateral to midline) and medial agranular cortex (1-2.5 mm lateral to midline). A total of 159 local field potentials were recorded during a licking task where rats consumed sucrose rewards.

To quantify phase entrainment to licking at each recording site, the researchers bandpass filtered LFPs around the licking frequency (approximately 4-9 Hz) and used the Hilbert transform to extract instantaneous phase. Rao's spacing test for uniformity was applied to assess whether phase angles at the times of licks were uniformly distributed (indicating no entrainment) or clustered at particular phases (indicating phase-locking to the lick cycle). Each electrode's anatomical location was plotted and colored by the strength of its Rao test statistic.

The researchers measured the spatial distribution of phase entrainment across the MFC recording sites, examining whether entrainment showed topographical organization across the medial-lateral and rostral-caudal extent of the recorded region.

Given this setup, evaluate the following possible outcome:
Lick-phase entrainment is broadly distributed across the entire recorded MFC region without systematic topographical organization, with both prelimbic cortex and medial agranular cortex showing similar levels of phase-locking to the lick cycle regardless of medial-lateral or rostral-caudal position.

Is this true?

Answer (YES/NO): YES